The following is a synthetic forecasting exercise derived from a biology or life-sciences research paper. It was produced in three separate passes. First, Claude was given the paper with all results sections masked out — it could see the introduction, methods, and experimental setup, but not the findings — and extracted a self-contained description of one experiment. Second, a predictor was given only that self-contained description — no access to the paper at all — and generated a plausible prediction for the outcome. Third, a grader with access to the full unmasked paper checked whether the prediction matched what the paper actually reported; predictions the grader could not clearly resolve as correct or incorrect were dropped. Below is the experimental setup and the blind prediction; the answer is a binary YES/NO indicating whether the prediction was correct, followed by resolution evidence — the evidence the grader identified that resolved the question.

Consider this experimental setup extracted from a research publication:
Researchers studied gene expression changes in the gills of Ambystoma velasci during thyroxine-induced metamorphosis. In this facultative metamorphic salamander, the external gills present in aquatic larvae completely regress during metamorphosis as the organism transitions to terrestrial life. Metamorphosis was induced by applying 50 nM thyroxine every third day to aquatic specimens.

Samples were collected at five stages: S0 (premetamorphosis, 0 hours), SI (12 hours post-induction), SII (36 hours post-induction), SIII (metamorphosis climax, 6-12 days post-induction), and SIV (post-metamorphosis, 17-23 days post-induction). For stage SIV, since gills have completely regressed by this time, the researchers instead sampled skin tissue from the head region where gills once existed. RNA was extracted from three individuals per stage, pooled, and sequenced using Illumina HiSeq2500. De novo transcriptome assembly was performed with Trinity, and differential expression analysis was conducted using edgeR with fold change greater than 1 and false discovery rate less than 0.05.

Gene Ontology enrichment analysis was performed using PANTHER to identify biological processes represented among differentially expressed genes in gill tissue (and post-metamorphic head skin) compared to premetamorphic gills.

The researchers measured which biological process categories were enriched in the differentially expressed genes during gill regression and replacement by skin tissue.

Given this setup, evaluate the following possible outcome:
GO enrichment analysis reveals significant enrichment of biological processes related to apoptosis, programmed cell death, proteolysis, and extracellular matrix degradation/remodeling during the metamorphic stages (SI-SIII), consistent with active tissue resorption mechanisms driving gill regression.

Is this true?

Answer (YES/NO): YES